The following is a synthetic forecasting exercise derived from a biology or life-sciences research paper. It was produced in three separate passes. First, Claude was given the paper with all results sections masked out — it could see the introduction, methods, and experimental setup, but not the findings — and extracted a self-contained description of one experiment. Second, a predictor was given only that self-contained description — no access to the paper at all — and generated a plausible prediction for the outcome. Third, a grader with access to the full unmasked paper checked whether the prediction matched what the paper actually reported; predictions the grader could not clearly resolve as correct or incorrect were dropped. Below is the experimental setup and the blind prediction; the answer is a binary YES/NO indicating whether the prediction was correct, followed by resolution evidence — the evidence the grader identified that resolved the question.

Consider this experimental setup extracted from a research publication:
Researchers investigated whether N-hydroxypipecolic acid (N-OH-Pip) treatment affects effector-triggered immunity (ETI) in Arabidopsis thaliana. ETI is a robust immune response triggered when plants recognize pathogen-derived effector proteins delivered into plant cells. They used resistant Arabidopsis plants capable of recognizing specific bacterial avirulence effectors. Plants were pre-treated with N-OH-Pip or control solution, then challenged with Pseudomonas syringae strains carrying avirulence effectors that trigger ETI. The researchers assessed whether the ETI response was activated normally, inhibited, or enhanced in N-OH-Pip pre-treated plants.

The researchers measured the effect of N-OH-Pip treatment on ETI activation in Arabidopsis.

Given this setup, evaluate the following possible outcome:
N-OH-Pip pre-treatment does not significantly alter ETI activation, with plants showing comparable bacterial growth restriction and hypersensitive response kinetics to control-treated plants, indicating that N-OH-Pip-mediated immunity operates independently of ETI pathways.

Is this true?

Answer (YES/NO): NO